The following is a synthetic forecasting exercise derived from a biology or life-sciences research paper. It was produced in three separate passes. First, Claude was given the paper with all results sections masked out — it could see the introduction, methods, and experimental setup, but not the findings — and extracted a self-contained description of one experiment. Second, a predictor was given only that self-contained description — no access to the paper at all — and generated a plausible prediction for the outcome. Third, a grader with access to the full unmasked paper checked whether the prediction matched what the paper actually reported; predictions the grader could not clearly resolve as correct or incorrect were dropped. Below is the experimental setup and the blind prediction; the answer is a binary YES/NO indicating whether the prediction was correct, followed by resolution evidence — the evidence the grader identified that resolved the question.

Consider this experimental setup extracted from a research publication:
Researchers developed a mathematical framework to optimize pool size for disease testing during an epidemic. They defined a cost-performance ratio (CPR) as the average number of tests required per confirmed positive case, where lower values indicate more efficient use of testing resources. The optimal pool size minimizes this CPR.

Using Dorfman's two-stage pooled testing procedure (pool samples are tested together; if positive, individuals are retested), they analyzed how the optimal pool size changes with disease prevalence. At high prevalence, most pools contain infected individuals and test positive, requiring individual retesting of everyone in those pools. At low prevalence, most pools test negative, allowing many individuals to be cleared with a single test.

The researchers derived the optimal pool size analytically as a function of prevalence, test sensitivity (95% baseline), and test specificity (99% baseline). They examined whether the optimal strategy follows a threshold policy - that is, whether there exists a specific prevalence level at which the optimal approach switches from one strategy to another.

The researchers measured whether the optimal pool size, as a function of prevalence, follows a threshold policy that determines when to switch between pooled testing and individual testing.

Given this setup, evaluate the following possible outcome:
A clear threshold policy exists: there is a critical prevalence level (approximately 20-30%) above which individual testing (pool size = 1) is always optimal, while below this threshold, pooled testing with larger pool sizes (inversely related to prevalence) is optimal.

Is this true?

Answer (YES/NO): YES